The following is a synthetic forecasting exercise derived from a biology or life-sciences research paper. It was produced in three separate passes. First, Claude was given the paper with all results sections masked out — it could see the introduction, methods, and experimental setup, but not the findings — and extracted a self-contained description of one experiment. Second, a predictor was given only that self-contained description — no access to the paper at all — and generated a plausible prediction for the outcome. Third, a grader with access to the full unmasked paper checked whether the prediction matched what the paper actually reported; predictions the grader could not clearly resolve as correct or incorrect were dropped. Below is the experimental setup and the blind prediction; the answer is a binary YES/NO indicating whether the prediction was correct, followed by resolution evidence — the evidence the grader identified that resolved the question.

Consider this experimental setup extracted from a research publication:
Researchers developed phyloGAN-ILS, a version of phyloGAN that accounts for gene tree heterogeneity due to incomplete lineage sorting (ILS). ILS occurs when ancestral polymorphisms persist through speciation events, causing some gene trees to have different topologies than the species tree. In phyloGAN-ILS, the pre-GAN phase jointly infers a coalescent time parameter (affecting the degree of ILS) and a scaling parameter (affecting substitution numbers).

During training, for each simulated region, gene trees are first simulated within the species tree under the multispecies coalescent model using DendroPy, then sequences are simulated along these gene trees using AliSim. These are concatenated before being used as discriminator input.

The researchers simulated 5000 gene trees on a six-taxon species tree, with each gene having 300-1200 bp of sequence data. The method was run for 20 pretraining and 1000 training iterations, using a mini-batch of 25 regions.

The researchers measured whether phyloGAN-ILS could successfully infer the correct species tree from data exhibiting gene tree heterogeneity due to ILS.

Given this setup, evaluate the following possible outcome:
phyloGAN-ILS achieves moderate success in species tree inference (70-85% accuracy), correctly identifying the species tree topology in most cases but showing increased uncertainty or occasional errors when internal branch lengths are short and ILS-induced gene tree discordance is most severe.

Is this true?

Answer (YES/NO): NO